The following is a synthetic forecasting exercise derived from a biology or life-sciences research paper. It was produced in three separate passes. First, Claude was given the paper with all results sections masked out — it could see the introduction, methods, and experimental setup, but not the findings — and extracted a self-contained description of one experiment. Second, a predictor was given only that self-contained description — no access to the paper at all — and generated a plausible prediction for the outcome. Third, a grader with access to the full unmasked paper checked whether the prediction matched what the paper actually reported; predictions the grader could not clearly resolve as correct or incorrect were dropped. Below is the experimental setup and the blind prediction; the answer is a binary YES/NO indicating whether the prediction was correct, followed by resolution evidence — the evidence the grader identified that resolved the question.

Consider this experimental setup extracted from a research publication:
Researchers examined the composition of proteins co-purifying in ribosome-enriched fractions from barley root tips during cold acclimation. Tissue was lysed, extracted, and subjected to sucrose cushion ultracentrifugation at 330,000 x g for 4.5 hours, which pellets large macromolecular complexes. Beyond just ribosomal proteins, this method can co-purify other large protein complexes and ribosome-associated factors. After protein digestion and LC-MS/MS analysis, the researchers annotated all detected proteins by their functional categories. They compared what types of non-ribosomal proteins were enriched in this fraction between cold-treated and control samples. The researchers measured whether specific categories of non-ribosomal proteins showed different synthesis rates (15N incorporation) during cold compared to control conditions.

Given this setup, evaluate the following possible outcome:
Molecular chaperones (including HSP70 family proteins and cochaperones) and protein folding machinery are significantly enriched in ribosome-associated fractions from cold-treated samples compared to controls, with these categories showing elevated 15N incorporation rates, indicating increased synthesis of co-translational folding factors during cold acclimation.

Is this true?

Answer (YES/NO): YES